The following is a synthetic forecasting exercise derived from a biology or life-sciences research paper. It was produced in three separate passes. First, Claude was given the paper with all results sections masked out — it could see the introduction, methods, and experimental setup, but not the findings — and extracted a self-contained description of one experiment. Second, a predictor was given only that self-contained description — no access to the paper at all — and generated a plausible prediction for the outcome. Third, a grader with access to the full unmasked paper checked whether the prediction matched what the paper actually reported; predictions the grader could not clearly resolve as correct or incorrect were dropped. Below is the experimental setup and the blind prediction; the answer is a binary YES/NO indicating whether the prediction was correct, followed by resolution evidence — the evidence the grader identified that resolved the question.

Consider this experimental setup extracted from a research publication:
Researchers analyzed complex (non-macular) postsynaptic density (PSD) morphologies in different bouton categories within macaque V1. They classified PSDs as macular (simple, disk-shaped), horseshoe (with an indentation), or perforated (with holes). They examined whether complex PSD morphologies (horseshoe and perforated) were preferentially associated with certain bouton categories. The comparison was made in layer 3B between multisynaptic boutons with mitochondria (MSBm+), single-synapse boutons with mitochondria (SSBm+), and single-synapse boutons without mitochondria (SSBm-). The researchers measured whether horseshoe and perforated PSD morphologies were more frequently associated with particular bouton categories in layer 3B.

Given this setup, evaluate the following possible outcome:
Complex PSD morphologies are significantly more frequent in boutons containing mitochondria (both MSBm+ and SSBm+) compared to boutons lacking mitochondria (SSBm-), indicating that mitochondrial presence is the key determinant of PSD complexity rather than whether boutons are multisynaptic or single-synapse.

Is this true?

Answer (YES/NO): NO